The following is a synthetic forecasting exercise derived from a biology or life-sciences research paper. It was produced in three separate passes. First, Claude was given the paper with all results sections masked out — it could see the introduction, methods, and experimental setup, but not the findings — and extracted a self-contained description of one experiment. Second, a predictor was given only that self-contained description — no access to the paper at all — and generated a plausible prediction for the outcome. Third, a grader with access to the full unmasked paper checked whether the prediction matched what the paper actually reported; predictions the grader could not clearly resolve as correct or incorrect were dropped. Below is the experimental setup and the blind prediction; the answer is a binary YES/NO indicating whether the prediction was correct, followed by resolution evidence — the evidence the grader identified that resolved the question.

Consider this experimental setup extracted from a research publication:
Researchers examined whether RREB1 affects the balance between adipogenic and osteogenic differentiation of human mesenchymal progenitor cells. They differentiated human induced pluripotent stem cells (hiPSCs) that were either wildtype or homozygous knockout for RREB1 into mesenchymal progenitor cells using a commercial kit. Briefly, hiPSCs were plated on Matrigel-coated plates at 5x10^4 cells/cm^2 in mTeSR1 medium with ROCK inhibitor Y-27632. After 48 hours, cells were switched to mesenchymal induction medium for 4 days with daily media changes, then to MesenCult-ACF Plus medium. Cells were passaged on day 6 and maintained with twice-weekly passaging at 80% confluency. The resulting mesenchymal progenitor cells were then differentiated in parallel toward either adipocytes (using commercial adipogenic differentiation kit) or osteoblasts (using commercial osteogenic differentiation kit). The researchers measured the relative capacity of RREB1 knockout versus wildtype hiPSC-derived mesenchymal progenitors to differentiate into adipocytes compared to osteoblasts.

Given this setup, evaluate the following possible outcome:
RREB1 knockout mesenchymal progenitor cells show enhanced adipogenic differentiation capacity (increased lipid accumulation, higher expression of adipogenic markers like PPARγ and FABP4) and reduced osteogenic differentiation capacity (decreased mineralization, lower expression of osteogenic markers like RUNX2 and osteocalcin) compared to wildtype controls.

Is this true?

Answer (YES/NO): NO